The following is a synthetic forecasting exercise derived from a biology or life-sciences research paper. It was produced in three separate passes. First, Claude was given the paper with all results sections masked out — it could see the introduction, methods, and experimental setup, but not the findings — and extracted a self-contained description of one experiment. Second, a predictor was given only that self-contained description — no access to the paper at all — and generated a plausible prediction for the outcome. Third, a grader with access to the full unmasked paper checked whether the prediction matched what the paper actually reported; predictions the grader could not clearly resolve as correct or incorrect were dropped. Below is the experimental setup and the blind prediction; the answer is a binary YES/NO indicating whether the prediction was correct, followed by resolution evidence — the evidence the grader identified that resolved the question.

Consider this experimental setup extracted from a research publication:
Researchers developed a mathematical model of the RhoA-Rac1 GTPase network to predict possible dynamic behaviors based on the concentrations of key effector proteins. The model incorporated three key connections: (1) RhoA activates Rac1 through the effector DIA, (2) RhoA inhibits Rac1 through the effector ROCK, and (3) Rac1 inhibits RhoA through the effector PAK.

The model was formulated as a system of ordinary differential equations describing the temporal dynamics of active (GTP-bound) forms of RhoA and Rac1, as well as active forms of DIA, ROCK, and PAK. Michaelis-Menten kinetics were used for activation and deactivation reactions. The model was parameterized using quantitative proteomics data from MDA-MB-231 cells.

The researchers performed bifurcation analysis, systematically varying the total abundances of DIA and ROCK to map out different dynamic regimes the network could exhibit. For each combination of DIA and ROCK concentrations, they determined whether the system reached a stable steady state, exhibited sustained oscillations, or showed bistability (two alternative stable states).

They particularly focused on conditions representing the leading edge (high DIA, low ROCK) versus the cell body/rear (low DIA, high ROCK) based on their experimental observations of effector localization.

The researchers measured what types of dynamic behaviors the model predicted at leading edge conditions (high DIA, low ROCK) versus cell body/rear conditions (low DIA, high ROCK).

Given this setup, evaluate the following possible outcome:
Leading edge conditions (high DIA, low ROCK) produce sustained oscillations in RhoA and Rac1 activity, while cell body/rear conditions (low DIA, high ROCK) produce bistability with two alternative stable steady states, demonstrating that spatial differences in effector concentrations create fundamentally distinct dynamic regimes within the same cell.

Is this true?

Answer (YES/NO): NO